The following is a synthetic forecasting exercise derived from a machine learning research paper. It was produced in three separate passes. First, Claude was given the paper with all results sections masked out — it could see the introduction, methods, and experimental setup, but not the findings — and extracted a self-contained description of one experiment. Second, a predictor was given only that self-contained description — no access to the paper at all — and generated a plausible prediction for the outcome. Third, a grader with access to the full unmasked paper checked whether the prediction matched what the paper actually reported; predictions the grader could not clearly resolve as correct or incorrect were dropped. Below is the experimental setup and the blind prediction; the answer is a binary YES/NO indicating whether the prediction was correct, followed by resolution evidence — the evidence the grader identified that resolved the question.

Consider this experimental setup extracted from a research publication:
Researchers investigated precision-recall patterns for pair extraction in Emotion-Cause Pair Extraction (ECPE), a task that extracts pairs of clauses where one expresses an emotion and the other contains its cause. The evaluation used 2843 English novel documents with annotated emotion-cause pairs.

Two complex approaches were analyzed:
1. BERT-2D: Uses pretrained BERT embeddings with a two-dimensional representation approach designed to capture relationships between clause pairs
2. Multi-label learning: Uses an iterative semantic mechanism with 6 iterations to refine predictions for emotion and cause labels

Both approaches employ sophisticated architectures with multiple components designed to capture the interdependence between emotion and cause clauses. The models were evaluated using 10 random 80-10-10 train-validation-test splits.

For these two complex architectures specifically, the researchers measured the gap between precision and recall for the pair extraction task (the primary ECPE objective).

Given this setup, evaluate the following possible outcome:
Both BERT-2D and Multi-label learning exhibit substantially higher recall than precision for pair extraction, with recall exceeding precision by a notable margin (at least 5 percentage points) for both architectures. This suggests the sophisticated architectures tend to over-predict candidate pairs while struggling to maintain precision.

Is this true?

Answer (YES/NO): NO